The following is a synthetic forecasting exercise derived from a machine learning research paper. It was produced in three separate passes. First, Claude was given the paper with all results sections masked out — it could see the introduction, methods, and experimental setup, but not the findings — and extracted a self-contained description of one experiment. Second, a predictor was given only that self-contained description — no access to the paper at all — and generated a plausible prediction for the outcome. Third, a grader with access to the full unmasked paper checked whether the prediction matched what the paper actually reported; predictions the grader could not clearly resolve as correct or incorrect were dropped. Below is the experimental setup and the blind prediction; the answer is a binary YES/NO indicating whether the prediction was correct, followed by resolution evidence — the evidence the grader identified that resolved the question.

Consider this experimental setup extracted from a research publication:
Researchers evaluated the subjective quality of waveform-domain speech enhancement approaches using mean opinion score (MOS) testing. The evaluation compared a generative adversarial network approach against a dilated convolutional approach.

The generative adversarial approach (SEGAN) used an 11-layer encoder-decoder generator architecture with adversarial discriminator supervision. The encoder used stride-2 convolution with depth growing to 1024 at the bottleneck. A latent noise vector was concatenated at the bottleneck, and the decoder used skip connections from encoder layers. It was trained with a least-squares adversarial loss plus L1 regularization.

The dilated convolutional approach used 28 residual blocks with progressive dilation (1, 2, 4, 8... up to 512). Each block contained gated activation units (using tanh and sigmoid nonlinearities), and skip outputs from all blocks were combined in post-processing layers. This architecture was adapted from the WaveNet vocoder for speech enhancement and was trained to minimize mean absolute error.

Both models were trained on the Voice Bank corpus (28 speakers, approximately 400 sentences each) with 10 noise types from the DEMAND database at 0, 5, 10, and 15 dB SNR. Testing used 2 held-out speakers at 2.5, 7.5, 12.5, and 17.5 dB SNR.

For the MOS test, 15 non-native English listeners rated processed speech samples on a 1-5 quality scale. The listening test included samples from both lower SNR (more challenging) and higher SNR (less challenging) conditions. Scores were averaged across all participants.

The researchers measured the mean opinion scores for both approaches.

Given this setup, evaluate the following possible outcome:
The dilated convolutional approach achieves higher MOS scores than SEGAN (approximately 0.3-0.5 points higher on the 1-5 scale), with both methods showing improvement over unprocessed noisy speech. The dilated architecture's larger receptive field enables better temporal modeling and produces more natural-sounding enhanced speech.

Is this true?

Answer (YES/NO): NO